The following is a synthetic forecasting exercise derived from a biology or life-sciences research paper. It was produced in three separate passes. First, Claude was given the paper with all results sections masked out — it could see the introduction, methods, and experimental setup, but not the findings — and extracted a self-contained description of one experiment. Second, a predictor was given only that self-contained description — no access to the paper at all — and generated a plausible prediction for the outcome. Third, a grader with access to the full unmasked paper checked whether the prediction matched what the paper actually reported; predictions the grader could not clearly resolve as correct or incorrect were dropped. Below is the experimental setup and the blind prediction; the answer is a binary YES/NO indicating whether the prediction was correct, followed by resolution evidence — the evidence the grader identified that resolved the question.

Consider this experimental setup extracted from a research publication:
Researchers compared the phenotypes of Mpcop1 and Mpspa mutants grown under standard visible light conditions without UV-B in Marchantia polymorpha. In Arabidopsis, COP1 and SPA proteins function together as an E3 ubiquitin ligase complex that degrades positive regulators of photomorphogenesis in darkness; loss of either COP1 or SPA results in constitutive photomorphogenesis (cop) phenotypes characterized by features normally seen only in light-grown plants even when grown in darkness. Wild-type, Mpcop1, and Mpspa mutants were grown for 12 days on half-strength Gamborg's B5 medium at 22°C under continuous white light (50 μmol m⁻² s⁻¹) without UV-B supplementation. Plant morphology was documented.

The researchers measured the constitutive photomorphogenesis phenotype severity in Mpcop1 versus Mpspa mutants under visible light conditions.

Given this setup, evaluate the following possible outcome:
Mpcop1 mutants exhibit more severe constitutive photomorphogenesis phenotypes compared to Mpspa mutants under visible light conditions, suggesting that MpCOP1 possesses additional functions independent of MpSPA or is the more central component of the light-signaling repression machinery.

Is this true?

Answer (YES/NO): YES